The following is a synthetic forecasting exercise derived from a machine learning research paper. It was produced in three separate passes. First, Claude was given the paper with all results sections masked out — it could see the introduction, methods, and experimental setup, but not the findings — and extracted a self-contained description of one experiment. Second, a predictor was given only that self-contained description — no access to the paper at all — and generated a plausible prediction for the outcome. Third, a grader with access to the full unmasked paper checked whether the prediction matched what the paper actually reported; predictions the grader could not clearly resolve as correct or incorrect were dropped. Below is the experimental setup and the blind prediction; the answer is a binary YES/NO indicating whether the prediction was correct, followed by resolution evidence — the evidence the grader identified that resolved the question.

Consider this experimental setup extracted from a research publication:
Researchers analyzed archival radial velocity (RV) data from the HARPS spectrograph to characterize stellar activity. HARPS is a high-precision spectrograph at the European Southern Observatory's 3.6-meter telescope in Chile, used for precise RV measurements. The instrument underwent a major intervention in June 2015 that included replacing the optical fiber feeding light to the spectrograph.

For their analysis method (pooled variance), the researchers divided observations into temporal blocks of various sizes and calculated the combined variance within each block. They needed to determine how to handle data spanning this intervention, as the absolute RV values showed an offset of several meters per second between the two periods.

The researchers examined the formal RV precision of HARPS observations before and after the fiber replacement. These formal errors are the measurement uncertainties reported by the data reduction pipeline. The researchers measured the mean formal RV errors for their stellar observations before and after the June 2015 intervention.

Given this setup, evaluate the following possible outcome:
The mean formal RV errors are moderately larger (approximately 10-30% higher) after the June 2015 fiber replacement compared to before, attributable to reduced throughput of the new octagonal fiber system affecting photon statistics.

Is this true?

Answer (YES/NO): NO